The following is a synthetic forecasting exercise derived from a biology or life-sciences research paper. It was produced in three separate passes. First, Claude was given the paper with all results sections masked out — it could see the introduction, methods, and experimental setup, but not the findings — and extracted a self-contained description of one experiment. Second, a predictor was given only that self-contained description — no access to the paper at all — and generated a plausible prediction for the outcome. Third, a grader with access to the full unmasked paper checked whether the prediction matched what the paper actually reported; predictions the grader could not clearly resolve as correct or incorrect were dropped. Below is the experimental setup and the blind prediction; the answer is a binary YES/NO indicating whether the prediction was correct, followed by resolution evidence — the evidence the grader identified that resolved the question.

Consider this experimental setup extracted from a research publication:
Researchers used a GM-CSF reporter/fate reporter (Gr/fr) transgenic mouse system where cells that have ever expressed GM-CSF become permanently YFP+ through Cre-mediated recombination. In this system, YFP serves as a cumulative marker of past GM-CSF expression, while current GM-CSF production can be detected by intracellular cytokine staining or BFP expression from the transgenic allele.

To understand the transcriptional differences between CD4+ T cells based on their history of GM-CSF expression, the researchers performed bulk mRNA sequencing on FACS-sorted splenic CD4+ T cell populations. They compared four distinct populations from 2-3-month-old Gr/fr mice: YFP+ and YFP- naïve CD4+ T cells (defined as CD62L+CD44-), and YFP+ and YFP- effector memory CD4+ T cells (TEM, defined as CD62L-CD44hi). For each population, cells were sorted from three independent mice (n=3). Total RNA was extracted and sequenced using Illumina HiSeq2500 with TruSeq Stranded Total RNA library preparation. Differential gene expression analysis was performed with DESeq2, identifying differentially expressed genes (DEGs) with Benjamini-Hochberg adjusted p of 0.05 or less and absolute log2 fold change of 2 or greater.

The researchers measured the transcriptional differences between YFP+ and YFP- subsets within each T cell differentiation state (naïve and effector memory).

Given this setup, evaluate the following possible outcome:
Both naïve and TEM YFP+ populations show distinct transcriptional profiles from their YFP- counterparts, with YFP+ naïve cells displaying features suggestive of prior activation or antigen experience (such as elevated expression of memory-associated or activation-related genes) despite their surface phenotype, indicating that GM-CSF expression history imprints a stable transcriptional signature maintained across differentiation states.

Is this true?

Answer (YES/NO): NO